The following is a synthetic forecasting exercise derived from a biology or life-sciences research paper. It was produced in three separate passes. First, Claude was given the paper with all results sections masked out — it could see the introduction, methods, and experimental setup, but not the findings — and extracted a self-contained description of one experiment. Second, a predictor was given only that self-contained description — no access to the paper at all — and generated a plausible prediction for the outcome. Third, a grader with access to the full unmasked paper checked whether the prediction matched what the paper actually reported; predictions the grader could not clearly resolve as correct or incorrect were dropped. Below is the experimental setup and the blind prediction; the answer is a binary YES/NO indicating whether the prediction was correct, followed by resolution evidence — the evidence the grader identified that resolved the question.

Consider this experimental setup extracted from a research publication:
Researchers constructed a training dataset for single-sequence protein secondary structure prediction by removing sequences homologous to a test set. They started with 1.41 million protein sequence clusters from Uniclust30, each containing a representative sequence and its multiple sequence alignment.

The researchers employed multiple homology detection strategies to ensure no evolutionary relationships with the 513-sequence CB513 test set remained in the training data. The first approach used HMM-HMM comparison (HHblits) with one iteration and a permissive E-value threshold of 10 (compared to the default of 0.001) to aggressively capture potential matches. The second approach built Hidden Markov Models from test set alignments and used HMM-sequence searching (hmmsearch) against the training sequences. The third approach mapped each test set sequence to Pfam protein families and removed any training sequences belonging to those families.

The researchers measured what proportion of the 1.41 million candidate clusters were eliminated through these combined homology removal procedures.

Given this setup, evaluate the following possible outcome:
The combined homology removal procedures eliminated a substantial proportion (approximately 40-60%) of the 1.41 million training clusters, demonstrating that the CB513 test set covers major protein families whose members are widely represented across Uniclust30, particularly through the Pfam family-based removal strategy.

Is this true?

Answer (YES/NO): NO